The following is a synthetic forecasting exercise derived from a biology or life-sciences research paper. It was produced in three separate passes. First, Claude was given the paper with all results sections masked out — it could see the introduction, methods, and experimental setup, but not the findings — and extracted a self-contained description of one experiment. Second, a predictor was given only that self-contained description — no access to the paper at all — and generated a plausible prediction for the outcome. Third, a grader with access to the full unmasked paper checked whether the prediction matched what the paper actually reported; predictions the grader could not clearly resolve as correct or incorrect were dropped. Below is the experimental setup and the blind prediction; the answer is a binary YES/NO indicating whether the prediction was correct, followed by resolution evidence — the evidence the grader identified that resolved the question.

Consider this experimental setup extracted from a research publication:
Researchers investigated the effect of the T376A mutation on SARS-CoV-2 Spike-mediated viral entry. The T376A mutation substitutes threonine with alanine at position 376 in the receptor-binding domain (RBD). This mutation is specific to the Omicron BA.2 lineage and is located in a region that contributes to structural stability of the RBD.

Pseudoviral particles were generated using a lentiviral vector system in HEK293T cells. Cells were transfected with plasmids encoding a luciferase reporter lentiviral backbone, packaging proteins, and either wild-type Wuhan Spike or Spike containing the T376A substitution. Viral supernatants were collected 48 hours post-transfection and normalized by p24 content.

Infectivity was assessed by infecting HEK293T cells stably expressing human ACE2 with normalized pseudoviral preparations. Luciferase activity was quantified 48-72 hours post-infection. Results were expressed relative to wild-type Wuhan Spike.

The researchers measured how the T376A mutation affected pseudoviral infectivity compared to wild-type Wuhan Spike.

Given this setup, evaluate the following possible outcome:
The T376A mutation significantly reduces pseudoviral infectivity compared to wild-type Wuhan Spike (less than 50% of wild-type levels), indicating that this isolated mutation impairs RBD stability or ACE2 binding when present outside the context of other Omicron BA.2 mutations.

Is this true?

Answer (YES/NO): YES